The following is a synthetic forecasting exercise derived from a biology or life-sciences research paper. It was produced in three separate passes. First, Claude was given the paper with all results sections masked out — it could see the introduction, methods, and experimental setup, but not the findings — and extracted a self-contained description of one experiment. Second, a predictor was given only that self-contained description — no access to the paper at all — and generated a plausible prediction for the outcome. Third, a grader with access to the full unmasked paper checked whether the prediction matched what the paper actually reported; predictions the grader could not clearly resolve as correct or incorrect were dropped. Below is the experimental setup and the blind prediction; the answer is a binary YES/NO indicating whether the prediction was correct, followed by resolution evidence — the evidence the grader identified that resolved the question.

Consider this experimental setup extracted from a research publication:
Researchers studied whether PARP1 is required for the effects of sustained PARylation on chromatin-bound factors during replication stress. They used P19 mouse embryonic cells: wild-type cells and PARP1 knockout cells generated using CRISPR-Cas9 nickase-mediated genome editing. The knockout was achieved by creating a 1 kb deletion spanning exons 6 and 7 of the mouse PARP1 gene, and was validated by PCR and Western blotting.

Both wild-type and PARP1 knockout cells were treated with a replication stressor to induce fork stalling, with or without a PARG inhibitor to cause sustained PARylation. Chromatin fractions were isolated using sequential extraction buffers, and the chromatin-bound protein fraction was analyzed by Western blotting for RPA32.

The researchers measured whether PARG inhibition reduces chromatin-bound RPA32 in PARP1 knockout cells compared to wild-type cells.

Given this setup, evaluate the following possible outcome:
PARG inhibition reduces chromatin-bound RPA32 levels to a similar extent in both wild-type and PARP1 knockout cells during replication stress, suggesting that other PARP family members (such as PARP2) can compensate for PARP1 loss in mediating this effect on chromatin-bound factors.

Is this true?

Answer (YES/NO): NO